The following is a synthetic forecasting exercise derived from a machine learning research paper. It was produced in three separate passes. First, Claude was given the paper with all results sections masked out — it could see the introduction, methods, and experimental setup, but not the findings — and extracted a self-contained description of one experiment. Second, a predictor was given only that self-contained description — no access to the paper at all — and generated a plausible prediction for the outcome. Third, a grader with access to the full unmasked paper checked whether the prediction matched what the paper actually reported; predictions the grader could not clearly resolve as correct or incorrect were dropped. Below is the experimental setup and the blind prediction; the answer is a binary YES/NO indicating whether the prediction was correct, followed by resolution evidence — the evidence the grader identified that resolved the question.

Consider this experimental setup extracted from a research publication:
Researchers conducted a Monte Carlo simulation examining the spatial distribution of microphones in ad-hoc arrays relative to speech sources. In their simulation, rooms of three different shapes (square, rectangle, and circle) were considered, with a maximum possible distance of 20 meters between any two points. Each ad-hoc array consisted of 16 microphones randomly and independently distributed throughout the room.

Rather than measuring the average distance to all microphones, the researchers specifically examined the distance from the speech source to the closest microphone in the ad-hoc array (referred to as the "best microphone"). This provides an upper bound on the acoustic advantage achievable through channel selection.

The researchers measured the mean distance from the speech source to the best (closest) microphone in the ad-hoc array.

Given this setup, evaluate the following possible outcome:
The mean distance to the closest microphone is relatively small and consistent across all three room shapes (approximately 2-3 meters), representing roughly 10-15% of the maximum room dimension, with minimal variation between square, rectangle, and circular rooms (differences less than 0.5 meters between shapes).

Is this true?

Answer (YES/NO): NO